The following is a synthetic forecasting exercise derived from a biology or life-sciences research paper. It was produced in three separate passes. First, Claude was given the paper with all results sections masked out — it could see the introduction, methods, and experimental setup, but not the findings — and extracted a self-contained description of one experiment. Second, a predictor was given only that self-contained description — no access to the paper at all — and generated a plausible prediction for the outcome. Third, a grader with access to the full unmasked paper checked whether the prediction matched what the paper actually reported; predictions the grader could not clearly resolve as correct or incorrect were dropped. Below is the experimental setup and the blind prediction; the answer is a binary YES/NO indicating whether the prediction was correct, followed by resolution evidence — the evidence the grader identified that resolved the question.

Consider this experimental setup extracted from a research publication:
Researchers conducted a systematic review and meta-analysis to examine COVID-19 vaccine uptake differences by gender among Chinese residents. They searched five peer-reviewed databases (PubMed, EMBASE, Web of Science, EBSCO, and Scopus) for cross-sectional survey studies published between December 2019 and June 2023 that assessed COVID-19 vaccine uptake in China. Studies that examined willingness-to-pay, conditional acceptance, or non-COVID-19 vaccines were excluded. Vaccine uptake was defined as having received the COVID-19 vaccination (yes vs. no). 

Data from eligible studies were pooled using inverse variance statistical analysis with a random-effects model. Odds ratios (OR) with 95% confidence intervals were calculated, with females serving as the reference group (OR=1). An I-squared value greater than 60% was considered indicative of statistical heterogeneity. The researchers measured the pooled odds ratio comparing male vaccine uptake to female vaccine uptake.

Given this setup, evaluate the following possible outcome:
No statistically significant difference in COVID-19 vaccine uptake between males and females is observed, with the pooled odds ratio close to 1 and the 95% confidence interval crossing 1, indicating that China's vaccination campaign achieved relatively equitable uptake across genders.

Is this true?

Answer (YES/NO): NO